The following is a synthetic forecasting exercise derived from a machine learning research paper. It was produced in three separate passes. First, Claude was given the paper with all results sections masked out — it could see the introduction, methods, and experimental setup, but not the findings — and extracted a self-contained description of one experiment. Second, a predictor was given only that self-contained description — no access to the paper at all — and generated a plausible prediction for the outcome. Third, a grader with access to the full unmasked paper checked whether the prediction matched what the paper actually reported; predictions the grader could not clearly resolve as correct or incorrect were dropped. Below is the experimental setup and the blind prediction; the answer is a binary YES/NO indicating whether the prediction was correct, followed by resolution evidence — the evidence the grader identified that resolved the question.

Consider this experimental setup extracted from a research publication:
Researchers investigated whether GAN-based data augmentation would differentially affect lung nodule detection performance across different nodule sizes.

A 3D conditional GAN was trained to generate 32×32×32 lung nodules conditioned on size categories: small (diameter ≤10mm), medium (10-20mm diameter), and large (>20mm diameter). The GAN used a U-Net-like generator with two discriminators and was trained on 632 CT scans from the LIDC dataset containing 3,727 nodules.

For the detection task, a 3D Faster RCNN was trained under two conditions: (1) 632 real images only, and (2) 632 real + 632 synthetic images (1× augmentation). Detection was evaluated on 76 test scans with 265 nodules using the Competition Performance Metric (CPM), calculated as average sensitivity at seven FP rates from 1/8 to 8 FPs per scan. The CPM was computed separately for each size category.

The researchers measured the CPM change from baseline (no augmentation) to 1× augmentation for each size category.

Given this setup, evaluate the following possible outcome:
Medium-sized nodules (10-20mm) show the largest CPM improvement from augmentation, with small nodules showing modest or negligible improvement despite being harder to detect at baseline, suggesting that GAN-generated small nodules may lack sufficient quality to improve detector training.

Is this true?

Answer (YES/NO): YES